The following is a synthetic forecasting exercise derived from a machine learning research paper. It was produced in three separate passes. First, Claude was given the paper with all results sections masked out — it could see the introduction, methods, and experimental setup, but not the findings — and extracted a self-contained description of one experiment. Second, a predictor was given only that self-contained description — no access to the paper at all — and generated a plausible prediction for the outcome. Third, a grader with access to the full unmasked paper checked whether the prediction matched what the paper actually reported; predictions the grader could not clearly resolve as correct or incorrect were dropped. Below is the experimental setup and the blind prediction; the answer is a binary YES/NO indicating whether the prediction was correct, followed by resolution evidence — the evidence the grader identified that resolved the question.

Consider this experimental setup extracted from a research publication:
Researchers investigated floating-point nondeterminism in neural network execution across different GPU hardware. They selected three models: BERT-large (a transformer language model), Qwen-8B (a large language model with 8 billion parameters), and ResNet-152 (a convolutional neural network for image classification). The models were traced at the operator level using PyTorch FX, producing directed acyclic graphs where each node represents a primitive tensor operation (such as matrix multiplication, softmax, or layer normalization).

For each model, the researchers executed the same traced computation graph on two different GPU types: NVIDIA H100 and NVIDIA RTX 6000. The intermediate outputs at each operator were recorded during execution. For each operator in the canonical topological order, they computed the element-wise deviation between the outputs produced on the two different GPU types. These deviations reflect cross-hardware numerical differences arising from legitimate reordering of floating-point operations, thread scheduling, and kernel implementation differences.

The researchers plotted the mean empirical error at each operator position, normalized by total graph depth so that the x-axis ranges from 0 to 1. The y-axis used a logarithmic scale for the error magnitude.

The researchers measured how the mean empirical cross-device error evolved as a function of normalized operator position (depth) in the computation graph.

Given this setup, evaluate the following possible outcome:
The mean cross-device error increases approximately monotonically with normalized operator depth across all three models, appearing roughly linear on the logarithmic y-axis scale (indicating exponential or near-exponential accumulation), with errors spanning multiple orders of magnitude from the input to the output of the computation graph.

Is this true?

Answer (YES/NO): NO